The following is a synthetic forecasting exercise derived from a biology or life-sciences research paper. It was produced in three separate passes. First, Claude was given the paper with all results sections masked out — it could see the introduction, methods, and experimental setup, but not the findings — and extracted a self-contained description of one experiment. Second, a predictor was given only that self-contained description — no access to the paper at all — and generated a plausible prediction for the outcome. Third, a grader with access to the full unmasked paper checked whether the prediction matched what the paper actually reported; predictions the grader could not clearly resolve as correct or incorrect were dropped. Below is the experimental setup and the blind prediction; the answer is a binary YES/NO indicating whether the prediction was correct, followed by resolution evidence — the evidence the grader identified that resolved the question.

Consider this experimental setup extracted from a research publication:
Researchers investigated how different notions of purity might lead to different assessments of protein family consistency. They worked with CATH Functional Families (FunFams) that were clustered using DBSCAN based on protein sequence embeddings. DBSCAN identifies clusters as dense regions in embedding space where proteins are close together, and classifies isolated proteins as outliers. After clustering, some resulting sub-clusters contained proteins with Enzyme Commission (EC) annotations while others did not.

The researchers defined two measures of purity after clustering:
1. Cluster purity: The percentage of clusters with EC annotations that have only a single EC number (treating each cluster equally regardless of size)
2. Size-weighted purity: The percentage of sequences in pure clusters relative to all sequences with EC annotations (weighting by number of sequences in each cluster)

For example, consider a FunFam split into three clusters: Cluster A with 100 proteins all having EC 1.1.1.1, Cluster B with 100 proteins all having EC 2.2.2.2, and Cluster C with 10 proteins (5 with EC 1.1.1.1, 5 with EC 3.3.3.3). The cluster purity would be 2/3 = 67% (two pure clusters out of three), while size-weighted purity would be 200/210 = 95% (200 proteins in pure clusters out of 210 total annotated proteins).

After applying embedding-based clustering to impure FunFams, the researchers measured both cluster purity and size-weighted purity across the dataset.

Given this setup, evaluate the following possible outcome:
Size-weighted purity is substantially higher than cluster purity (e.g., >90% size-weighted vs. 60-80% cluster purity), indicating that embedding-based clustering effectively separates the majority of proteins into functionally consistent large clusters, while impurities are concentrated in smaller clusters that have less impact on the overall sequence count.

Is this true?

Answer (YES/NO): NO